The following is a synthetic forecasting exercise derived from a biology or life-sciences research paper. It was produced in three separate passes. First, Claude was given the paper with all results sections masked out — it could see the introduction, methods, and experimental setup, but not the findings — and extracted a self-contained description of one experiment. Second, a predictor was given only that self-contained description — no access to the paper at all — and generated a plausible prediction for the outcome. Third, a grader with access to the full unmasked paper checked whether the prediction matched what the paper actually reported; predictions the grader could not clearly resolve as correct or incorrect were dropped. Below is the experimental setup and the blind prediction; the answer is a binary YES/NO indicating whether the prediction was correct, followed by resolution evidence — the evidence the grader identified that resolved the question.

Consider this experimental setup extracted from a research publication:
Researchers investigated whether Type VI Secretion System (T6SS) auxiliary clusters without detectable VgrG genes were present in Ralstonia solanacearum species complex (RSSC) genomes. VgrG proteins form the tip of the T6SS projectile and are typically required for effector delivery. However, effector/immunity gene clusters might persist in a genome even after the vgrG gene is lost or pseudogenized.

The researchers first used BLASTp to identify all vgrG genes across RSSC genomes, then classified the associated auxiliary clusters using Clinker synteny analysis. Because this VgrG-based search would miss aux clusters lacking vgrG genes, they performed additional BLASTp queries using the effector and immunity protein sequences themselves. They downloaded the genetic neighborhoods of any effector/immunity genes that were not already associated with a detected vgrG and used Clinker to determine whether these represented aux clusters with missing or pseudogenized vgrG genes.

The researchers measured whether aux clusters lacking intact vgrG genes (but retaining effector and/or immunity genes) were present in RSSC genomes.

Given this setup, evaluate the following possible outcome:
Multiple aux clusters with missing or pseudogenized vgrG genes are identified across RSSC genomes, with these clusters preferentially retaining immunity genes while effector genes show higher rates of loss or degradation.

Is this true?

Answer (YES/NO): YES